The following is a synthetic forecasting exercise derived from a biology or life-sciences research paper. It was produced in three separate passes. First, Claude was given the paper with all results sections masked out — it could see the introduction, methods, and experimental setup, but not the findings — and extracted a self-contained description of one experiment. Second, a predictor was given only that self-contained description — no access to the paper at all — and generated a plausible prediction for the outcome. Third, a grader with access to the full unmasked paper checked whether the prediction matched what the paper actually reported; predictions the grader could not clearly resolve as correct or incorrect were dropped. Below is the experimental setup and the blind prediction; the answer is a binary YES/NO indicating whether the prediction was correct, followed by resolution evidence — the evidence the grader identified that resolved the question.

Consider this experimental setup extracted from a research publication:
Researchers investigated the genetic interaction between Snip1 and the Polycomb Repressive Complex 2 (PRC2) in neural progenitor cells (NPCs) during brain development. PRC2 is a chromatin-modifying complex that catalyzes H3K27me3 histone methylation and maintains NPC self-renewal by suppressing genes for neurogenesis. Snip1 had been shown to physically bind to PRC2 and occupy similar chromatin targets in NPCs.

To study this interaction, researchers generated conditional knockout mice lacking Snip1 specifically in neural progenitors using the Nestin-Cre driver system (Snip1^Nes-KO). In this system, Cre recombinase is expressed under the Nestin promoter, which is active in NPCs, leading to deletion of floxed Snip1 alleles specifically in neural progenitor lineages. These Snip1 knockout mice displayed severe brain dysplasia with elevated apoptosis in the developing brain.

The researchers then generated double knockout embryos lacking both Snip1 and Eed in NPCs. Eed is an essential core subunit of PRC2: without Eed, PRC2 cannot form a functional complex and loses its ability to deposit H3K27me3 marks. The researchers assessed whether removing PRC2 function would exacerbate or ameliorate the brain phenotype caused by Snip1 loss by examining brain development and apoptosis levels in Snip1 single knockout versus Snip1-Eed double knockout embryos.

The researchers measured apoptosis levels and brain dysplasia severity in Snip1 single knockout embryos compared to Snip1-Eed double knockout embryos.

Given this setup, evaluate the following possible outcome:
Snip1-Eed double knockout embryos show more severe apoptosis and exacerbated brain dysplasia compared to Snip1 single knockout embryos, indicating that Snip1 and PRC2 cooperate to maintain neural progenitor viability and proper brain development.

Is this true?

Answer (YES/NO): NO